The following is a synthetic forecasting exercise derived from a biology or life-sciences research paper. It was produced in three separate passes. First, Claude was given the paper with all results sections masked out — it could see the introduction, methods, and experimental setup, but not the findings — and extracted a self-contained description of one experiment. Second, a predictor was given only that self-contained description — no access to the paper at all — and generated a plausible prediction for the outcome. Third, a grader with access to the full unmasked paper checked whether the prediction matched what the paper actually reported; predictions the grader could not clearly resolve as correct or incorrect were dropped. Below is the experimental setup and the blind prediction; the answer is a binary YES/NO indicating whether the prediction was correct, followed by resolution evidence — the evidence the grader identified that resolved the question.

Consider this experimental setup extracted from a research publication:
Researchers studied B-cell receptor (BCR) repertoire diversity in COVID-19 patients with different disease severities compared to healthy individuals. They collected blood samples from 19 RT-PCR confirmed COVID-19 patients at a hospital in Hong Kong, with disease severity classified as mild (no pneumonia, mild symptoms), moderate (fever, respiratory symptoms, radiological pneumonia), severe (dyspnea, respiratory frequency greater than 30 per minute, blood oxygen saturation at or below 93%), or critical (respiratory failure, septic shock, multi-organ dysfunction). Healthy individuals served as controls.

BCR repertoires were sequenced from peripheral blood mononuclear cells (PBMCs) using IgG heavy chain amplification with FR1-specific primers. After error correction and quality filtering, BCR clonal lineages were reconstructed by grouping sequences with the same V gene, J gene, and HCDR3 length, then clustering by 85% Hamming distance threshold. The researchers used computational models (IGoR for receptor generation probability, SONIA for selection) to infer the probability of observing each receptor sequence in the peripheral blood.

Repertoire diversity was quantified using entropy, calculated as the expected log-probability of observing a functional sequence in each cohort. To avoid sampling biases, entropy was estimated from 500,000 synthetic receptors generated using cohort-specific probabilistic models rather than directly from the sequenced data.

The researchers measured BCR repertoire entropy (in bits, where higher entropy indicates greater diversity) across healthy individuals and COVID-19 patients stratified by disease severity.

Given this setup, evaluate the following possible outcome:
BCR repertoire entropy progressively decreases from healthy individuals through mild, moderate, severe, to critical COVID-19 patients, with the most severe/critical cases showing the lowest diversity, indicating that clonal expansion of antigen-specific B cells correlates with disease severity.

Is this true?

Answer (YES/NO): NO